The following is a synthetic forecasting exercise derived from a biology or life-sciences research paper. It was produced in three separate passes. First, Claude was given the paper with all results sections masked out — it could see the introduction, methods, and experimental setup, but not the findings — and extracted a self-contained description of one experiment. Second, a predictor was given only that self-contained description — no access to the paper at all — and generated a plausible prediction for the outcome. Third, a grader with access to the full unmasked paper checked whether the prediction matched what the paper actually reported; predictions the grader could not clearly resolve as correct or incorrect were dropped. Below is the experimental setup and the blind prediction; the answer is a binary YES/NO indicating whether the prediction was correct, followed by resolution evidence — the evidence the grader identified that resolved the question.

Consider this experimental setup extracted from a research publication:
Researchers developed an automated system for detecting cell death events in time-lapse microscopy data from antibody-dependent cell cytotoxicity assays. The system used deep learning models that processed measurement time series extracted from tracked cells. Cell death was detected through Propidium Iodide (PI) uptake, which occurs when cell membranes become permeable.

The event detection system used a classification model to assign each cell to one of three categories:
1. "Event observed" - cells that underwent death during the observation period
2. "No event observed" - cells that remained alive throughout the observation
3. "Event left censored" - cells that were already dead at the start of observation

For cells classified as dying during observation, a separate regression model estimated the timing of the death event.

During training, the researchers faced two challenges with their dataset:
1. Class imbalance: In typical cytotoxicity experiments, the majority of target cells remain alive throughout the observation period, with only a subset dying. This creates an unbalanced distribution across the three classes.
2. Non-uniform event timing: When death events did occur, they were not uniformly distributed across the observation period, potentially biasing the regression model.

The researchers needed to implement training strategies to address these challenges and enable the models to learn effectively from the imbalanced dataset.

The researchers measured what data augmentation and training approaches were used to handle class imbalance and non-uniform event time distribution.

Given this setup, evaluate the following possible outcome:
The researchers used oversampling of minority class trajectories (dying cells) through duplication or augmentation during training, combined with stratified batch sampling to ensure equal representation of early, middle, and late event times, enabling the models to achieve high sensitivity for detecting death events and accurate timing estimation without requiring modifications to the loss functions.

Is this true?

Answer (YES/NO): NO